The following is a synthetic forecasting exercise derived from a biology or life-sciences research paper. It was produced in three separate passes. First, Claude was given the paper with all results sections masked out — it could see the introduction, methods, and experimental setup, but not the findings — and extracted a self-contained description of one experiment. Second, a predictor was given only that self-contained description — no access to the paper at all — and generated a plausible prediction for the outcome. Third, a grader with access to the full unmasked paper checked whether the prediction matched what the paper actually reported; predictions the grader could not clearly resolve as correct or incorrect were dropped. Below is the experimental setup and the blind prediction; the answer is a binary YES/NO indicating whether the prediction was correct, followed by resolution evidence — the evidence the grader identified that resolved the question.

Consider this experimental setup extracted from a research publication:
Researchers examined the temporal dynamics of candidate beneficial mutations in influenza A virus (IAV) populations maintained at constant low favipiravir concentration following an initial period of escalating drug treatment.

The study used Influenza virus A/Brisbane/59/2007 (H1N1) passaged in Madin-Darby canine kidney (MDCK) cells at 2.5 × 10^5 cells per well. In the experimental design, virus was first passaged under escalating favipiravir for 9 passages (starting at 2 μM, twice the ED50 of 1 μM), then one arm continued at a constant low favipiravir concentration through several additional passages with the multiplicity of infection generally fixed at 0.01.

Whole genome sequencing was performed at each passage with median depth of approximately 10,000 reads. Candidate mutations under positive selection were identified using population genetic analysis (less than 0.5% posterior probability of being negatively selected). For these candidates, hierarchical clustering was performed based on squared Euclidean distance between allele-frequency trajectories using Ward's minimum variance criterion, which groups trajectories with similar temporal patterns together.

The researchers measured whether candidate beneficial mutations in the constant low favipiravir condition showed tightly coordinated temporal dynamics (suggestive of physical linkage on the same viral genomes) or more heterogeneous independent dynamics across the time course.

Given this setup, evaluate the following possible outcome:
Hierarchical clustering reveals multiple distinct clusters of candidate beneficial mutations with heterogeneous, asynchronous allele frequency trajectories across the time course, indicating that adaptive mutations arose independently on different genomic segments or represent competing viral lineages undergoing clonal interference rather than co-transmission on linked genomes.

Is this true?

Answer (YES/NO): YES